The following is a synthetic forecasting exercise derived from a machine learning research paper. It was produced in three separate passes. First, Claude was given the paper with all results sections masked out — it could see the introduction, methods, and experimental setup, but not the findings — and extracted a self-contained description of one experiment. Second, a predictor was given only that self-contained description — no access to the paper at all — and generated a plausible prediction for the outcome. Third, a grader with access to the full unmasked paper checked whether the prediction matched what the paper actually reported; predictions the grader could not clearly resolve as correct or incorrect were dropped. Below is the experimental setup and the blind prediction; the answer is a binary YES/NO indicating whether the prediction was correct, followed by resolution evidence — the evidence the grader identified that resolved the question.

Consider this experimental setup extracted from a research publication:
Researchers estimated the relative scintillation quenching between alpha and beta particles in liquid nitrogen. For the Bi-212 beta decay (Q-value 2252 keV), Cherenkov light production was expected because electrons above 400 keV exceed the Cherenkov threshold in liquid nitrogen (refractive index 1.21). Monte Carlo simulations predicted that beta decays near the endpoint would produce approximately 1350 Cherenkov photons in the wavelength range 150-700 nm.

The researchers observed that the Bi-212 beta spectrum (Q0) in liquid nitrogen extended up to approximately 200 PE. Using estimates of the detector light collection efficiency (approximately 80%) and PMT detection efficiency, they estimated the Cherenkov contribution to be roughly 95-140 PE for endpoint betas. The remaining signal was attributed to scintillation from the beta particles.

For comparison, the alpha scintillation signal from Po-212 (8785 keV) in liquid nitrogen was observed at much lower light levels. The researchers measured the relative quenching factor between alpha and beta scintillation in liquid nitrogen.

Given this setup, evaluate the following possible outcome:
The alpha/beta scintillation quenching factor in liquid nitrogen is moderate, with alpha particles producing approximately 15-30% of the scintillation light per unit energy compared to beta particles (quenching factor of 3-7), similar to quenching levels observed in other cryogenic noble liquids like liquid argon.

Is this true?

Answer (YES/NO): NO